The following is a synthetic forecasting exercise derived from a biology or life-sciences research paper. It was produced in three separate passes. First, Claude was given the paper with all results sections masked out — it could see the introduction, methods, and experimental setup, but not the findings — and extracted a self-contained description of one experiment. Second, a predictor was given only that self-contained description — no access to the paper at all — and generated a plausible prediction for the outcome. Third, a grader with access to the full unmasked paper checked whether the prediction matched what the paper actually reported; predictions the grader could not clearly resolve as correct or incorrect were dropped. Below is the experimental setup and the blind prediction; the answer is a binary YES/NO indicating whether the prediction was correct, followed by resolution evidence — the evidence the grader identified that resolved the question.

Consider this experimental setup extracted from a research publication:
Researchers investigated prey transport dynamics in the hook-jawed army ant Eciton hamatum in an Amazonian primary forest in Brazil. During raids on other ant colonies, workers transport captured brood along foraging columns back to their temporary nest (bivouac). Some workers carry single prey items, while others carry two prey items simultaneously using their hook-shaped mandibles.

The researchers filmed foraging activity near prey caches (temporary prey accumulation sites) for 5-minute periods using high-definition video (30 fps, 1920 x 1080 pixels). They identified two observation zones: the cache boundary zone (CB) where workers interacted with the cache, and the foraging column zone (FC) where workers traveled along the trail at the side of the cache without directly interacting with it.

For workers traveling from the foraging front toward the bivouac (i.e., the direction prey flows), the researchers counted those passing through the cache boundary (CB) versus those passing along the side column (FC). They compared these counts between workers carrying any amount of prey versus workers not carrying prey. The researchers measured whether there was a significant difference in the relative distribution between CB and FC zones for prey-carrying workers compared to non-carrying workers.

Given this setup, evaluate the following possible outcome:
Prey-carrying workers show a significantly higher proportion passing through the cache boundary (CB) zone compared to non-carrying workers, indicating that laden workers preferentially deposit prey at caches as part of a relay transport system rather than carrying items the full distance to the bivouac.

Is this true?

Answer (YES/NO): NO